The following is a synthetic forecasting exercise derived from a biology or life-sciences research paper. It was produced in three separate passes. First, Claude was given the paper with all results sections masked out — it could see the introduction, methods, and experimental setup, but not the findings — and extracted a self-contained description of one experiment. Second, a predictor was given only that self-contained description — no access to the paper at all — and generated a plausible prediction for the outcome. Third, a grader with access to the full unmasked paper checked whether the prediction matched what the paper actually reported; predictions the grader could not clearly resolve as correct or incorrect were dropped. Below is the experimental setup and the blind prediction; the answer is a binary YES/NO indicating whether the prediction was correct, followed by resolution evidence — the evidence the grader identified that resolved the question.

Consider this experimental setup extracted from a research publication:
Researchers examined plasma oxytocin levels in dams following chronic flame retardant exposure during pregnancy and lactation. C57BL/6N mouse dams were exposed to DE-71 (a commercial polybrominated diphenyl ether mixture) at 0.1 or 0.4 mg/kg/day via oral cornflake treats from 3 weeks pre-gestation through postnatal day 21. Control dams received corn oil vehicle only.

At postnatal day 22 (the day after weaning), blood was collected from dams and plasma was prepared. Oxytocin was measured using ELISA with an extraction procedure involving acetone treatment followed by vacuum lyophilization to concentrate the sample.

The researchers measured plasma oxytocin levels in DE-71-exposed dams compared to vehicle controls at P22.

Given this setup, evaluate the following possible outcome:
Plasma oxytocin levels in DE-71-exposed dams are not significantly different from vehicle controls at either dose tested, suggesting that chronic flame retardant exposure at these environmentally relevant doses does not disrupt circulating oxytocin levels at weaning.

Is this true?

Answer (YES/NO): YES